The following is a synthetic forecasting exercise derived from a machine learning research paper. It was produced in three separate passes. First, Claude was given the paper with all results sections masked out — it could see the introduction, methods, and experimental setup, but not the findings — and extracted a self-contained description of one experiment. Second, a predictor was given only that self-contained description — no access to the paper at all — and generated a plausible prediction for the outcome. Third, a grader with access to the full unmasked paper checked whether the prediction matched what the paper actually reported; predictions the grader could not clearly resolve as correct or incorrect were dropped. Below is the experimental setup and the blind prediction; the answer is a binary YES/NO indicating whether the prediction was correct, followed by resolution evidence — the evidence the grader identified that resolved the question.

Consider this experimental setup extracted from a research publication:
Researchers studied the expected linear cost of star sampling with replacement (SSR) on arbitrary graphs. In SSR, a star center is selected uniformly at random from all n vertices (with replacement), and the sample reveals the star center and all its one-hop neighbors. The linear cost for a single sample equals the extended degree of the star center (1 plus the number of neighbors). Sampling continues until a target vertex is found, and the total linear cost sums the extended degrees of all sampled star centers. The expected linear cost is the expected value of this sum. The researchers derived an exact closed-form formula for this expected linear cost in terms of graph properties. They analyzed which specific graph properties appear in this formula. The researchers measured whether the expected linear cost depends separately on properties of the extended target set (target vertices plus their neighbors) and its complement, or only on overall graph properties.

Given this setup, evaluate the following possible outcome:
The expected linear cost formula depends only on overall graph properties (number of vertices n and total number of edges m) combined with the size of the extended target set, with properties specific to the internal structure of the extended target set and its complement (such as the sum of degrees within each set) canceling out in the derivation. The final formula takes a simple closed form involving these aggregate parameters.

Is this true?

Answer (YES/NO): NO